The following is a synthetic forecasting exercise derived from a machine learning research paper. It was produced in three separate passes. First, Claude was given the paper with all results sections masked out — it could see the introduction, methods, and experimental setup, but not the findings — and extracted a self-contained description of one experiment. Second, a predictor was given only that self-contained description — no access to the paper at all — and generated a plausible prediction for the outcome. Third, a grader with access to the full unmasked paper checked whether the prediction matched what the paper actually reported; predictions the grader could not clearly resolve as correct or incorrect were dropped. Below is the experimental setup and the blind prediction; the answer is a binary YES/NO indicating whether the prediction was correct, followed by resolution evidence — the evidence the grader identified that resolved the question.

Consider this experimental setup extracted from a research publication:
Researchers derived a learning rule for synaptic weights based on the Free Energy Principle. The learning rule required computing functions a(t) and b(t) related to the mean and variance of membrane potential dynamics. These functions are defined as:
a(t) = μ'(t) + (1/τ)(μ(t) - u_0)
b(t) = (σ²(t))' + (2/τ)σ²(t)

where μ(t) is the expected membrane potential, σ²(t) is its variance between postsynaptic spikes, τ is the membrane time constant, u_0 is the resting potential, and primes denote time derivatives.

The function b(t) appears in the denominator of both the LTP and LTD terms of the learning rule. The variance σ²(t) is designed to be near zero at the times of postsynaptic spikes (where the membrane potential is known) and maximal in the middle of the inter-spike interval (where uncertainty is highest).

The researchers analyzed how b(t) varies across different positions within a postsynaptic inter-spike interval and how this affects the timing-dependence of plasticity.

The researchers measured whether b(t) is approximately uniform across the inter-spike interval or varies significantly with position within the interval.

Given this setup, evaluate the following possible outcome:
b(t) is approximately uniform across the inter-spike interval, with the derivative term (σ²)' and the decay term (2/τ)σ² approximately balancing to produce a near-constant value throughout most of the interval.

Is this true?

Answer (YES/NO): NO